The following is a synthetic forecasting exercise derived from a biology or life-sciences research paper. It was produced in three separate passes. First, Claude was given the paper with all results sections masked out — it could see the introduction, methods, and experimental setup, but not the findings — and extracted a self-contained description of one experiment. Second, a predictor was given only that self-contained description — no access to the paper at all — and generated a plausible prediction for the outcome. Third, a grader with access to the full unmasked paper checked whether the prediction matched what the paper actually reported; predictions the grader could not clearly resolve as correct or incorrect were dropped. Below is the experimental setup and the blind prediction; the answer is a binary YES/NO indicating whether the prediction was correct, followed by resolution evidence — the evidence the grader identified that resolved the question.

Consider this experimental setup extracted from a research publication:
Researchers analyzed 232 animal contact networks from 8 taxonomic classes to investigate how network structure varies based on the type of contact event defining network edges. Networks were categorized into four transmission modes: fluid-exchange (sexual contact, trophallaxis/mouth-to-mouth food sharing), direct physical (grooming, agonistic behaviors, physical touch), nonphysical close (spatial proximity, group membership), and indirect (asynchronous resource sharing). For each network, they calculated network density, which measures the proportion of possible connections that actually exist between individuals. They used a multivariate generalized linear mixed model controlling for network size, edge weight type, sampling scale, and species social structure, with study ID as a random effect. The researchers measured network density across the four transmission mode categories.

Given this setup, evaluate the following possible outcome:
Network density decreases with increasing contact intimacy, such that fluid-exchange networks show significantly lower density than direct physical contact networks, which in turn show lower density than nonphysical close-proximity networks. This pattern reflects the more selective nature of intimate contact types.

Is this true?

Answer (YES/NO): NO